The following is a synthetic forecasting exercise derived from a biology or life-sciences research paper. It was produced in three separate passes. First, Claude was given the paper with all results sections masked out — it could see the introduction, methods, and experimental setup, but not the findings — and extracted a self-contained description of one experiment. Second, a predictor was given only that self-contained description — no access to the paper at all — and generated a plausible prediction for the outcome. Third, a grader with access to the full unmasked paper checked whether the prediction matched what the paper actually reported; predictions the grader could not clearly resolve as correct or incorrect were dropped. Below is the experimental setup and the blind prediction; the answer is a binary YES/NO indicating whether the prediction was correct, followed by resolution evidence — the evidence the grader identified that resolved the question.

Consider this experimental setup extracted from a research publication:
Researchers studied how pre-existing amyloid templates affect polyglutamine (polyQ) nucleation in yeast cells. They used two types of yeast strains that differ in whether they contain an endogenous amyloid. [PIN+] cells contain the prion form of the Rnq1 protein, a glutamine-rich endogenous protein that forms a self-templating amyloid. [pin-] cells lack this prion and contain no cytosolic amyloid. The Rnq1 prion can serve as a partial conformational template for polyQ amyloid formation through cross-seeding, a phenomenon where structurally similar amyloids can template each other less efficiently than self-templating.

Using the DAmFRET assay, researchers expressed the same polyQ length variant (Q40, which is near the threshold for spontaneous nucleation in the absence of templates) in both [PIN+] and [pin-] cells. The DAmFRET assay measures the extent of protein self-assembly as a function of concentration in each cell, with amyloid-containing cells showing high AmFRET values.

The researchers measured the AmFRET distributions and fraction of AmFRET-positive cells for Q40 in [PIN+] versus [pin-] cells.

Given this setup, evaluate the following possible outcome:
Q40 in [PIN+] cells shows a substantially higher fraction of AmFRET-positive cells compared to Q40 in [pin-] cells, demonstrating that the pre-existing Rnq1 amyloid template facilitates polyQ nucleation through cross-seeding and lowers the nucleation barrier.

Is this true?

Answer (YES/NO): YES